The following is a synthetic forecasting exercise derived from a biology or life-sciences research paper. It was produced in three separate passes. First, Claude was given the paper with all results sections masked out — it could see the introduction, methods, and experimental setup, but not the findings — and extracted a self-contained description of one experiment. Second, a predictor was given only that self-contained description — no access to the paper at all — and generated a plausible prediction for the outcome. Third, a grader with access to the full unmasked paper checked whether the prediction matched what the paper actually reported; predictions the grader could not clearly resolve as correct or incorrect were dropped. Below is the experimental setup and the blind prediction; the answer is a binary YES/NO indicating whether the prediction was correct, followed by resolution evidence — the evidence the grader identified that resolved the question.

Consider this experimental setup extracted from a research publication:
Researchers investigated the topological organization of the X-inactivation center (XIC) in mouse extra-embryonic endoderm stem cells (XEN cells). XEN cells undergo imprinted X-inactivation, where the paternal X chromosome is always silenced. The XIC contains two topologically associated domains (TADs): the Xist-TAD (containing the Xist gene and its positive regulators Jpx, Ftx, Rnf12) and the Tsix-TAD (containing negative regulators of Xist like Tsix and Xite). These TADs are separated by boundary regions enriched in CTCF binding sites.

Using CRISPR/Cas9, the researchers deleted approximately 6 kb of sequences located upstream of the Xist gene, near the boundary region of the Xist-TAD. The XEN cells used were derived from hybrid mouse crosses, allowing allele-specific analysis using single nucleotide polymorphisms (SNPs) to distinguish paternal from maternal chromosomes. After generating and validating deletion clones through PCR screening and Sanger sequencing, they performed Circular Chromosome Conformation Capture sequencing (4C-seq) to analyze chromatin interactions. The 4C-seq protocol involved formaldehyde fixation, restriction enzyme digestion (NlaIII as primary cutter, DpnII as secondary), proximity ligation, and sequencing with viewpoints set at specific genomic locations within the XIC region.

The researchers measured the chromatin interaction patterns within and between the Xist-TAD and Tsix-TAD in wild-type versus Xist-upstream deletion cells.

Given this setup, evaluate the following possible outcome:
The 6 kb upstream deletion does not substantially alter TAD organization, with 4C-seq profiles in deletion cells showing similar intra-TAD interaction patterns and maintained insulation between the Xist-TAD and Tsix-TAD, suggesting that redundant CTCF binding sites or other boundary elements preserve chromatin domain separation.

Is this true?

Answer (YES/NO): NO